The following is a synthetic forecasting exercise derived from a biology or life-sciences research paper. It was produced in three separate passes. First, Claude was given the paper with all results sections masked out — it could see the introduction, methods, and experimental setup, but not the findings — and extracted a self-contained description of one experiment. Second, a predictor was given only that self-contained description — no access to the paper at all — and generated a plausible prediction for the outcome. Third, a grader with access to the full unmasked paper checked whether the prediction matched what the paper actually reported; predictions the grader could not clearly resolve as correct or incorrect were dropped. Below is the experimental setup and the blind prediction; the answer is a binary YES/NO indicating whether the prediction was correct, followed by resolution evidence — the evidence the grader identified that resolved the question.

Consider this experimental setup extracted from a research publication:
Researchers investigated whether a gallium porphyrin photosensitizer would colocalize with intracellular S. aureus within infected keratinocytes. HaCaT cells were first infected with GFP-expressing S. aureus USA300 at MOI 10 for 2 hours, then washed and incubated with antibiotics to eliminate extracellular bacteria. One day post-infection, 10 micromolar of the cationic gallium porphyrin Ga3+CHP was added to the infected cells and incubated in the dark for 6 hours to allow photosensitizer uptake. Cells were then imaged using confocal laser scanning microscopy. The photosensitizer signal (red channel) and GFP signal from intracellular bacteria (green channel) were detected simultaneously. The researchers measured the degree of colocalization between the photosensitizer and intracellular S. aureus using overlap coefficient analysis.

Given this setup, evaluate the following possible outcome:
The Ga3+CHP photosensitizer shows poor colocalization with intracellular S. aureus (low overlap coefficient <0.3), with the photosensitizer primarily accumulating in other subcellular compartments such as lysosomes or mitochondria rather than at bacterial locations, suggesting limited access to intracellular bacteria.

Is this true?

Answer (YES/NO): NO